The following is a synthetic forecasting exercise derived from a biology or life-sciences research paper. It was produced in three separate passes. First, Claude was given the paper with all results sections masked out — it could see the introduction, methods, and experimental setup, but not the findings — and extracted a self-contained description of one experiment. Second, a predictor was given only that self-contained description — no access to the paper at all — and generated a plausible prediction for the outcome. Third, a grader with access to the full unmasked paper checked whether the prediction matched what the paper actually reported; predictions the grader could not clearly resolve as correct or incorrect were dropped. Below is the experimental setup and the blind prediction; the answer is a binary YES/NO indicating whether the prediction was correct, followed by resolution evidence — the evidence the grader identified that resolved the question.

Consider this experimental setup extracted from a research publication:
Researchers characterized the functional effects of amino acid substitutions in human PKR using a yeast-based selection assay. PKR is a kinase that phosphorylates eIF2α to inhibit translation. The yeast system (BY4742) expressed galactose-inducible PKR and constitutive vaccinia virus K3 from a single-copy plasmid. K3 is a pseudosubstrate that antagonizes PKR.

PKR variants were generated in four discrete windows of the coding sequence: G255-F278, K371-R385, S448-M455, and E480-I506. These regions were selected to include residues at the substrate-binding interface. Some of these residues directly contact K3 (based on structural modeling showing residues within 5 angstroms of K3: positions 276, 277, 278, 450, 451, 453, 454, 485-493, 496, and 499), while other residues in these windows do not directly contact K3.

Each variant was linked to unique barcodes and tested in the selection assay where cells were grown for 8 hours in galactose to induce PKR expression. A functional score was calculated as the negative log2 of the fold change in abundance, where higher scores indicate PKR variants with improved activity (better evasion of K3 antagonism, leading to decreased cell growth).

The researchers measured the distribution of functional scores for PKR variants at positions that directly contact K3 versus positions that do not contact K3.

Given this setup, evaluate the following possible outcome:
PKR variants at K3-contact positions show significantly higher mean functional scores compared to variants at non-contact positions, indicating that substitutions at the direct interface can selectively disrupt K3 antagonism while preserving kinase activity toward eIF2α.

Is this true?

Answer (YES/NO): NO